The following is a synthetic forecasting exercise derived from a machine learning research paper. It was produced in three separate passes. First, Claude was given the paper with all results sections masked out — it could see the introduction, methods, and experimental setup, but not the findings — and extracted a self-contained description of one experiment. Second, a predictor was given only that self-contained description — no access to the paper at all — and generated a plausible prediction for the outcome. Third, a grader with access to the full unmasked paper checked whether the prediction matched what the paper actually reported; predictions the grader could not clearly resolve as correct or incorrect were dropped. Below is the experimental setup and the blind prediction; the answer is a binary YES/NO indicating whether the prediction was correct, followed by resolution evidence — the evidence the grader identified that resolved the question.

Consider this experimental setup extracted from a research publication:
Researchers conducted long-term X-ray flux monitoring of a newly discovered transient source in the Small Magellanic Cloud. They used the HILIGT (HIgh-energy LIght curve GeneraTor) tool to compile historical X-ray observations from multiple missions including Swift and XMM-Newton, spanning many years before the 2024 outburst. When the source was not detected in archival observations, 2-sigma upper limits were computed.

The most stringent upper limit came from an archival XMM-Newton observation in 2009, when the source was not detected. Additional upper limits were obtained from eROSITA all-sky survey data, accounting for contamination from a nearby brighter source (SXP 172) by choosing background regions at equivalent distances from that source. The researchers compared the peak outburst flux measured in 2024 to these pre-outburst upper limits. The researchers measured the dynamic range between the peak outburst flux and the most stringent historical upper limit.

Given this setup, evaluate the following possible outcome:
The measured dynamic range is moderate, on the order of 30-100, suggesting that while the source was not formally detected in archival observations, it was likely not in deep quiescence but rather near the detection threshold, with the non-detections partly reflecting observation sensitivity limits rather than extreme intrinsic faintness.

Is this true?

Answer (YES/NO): NO